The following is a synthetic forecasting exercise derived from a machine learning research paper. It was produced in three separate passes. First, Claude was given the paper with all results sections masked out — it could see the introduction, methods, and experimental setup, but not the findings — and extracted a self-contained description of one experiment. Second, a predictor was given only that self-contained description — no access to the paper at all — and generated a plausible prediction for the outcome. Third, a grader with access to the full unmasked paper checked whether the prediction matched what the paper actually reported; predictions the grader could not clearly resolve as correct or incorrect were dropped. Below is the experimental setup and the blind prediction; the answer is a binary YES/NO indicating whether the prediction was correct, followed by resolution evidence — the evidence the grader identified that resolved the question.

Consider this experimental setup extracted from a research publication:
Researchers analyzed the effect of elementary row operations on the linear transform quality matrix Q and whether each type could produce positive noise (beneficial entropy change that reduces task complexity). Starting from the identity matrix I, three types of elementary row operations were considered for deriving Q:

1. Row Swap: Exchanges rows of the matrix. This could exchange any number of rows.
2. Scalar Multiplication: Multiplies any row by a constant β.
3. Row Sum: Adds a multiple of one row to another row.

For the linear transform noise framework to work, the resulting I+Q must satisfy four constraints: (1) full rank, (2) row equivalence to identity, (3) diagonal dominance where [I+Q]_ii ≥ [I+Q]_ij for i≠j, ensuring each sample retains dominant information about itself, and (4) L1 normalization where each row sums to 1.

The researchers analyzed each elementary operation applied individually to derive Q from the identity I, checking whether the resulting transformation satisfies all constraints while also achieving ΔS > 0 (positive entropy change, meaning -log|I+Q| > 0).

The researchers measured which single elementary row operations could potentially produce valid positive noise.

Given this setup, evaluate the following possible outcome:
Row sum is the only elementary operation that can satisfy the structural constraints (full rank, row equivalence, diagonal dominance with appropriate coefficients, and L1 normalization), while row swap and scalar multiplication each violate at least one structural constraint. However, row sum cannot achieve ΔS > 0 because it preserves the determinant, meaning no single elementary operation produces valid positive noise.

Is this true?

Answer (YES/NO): NO